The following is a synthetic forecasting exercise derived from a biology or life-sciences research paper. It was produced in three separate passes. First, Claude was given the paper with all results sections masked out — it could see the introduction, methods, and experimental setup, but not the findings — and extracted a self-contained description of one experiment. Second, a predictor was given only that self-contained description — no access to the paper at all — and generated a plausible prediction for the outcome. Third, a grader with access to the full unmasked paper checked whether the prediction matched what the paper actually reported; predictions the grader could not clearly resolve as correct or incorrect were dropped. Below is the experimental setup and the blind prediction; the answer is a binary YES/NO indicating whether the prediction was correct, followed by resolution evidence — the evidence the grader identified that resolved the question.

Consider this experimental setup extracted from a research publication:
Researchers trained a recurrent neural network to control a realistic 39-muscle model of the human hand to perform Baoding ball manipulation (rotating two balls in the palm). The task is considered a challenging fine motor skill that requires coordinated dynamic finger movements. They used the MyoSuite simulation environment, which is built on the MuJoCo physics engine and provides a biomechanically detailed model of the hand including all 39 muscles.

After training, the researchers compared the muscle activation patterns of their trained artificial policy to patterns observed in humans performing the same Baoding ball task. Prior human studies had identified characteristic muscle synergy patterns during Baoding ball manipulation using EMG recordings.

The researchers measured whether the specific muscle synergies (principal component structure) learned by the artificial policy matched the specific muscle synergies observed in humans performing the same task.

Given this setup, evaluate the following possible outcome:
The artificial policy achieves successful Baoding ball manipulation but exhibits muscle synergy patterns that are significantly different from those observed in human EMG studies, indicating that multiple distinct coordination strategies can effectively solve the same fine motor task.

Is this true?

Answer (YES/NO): YES